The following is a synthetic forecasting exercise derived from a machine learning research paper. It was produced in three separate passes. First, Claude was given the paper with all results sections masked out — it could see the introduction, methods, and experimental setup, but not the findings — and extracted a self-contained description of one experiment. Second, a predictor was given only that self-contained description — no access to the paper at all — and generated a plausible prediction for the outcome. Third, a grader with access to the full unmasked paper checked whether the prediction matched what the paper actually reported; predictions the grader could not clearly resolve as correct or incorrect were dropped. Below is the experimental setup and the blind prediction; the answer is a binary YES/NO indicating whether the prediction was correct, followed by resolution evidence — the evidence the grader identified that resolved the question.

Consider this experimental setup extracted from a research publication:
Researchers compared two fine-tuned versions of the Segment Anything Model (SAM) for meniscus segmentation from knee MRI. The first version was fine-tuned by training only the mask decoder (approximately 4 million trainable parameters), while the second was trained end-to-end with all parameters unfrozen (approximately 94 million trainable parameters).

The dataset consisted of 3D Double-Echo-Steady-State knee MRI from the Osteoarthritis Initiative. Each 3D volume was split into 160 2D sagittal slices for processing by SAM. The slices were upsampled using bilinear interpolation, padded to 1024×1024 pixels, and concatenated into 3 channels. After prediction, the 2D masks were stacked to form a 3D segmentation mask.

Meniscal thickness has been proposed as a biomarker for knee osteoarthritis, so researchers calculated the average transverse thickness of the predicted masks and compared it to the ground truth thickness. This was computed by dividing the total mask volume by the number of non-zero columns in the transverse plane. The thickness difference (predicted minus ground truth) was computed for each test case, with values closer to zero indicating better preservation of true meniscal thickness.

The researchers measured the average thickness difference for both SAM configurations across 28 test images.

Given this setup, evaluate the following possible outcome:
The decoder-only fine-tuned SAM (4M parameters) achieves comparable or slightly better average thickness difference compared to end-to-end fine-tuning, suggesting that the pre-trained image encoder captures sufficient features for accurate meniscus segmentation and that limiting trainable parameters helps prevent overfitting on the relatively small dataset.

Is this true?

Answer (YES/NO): NO